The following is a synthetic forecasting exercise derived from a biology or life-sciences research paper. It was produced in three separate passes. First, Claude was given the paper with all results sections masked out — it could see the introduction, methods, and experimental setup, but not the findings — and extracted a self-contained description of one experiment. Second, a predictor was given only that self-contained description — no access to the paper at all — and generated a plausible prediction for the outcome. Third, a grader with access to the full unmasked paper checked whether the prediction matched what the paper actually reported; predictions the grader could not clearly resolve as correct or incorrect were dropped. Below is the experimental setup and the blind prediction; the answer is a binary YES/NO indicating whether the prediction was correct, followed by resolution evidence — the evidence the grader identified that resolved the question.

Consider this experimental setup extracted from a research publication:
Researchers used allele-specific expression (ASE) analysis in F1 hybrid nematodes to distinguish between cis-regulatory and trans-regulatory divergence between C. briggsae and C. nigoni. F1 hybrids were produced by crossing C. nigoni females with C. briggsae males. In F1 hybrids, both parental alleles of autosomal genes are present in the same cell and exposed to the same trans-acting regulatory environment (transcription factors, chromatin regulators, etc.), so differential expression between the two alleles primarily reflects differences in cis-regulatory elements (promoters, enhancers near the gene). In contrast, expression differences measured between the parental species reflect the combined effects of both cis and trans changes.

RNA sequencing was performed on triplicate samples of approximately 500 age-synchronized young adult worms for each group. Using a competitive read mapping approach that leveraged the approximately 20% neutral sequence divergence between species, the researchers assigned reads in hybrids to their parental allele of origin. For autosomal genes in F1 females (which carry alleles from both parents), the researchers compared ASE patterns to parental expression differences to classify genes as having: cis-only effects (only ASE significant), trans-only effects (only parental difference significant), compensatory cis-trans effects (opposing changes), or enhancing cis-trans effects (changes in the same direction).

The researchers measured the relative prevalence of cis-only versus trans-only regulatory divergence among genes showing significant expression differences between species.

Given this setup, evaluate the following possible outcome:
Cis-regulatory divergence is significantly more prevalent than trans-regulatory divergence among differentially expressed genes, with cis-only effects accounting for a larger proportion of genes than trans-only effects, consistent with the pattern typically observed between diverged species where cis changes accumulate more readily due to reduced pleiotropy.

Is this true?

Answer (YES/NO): NO